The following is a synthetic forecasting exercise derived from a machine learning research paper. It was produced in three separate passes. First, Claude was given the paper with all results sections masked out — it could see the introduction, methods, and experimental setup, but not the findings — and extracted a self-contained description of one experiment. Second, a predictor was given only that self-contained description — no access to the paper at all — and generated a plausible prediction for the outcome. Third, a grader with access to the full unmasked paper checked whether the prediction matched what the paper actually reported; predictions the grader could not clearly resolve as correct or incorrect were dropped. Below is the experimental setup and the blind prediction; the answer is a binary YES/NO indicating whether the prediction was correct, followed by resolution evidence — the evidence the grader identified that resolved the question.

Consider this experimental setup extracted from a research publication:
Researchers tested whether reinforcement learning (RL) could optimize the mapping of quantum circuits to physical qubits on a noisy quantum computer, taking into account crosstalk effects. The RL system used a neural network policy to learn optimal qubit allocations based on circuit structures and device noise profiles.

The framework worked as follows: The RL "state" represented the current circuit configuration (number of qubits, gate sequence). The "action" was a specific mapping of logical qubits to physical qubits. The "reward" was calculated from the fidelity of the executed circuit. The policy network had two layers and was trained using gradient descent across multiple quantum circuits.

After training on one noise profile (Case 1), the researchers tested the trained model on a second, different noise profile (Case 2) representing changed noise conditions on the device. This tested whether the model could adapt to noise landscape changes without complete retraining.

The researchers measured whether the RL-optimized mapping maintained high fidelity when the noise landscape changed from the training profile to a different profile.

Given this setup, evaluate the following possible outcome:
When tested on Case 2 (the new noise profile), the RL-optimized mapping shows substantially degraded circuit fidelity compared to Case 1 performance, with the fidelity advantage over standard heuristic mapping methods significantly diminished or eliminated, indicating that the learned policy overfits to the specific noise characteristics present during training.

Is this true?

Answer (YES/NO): NO